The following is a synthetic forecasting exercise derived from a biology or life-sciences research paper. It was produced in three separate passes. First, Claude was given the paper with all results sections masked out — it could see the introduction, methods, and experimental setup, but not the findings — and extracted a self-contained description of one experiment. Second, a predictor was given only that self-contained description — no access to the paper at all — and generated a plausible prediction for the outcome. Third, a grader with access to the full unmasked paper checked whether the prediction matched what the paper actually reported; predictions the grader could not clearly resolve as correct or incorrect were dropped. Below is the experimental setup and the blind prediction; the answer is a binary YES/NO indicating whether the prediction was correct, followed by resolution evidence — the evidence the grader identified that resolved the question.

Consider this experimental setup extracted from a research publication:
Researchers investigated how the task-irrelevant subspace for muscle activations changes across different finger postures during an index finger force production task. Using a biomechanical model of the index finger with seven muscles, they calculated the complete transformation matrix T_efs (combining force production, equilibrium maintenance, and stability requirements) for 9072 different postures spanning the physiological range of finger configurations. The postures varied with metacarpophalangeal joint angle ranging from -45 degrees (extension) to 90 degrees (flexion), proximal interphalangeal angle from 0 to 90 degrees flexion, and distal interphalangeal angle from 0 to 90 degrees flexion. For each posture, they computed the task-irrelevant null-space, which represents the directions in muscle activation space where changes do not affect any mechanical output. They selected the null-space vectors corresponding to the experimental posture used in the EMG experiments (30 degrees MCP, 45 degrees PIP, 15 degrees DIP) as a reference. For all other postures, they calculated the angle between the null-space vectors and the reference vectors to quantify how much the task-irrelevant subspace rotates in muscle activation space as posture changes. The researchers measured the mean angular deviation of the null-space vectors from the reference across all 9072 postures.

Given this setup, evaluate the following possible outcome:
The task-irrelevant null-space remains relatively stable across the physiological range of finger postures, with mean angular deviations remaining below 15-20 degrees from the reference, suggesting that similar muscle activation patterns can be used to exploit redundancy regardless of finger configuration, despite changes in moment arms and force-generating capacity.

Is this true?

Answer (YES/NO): NO